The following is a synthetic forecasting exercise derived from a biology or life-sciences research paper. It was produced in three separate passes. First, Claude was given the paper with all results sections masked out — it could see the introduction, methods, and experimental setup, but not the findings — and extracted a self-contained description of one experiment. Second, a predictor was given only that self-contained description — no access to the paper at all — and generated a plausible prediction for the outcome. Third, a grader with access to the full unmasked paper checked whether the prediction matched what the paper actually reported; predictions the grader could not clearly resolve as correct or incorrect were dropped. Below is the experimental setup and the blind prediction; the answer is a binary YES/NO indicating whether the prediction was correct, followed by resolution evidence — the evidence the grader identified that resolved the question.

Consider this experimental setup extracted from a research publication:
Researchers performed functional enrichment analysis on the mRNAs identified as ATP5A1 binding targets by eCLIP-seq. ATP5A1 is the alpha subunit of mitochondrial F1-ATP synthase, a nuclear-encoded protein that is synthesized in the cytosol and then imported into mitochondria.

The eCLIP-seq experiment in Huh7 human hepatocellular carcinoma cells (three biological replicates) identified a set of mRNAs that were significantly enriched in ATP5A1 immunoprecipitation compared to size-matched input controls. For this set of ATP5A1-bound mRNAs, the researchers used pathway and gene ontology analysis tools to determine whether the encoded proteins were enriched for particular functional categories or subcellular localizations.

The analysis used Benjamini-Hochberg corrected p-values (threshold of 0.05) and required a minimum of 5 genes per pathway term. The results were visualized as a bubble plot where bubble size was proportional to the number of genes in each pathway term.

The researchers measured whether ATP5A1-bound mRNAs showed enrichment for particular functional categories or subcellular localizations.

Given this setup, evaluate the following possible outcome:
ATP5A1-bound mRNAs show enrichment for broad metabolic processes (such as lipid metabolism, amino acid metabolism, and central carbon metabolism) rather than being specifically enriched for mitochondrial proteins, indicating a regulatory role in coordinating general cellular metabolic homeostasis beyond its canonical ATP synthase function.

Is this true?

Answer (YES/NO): NO